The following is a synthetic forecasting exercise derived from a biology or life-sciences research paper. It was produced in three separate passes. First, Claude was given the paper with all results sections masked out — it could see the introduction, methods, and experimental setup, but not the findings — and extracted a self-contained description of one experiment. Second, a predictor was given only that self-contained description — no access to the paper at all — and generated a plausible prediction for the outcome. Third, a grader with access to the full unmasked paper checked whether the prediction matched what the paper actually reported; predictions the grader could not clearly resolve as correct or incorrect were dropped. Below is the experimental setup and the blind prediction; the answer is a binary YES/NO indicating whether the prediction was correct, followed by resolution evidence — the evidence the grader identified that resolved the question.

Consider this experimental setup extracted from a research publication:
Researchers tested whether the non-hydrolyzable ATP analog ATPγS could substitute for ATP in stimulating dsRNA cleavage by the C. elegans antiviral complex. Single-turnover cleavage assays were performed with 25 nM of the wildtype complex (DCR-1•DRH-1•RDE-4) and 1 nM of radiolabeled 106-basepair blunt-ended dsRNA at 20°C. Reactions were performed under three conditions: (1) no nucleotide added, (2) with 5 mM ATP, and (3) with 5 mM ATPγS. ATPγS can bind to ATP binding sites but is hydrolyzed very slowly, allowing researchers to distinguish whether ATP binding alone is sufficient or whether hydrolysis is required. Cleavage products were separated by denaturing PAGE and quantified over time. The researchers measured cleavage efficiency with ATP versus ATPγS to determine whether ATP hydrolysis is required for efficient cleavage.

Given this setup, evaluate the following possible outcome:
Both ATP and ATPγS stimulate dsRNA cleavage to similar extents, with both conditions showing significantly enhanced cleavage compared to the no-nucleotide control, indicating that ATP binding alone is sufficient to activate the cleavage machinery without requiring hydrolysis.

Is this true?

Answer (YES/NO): NO